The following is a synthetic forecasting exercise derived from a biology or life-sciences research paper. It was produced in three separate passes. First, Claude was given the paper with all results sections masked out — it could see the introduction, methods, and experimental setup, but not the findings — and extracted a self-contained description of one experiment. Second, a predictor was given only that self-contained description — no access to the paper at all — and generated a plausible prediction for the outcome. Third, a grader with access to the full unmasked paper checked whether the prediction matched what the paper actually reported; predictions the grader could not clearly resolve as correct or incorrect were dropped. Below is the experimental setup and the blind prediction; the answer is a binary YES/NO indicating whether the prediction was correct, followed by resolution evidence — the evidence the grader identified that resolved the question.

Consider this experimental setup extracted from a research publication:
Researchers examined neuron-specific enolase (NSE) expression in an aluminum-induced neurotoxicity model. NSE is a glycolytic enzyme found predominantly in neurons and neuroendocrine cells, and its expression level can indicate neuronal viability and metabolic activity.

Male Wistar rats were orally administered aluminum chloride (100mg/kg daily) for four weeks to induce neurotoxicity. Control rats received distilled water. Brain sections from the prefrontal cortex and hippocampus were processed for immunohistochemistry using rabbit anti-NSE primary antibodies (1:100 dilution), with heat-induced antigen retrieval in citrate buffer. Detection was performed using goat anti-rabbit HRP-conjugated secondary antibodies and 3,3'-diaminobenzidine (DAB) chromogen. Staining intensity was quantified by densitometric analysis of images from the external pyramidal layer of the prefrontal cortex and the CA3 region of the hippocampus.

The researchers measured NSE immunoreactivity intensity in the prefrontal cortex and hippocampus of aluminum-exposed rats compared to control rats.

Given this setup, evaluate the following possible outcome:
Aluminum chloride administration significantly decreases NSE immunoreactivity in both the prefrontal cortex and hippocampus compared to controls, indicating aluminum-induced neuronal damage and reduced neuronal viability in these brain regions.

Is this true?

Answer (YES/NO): NO